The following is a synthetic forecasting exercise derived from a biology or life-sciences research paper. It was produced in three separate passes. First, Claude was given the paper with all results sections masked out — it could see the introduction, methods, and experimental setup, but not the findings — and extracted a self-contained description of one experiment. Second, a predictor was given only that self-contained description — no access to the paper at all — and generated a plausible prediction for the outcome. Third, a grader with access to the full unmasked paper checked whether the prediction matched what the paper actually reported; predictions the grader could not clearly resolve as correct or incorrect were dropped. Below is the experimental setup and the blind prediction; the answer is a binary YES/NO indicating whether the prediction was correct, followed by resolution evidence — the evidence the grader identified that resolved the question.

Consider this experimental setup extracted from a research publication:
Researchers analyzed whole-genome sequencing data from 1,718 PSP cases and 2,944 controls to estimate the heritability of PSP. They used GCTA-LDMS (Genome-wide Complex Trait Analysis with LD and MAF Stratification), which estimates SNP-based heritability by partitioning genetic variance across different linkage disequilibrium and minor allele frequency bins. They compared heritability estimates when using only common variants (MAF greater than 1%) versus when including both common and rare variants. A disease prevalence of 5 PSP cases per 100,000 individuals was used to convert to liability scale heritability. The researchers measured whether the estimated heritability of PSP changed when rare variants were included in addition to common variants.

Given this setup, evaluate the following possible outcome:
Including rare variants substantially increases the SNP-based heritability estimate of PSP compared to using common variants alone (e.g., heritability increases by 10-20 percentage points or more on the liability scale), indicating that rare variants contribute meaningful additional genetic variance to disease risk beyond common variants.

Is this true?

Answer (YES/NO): NO